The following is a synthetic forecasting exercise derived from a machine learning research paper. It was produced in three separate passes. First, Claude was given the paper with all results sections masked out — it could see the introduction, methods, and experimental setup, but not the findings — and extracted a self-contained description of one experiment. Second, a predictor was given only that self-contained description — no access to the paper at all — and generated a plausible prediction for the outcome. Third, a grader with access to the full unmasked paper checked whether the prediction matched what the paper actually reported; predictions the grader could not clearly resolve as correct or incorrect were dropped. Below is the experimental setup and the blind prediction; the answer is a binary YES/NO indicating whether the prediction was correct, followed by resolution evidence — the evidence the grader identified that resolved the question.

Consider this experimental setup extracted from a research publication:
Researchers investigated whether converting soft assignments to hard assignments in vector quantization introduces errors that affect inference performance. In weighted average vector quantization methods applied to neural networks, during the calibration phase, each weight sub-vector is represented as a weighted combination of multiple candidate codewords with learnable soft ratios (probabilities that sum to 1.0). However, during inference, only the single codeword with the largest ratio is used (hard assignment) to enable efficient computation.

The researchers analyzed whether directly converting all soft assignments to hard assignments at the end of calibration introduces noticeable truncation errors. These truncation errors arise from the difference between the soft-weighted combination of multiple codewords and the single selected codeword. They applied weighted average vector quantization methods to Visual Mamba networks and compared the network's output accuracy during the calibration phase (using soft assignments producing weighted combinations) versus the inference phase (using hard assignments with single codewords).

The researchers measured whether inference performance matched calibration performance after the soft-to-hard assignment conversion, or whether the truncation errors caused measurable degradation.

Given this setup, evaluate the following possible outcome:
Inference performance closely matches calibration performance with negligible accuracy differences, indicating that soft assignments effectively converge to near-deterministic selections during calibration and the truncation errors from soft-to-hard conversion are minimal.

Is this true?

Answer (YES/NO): NO